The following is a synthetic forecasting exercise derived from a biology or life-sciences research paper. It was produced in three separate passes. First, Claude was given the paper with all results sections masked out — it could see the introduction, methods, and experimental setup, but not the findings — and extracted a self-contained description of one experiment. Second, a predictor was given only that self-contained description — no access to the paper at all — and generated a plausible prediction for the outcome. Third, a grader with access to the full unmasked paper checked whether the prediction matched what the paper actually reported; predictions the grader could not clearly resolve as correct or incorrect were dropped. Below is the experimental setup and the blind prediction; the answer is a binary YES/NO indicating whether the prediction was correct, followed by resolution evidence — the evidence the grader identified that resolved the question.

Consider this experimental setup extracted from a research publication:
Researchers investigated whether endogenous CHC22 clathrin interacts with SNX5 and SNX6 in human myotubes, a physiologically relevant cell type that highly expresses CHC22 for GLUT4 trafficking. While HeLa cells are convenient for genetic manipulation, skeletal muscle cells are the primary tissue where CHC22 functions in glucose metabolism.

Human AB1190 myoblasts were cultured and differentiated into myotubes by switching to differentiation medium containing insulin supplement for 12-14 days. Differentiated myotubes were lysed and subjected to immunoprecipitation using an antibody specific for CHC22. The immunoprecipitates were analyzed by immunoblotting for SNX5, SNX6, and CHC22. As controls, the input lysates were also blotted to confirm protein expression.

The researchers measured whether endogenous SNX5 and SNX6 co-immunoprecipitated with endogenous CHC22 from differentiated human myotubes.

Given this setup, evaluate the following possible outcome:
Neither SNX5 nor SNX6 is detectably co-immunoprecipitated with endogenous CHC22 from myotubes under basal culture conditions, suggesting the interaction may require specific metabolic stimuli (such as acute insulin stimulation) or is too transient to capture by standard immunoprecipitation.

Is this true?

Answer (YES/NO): NO